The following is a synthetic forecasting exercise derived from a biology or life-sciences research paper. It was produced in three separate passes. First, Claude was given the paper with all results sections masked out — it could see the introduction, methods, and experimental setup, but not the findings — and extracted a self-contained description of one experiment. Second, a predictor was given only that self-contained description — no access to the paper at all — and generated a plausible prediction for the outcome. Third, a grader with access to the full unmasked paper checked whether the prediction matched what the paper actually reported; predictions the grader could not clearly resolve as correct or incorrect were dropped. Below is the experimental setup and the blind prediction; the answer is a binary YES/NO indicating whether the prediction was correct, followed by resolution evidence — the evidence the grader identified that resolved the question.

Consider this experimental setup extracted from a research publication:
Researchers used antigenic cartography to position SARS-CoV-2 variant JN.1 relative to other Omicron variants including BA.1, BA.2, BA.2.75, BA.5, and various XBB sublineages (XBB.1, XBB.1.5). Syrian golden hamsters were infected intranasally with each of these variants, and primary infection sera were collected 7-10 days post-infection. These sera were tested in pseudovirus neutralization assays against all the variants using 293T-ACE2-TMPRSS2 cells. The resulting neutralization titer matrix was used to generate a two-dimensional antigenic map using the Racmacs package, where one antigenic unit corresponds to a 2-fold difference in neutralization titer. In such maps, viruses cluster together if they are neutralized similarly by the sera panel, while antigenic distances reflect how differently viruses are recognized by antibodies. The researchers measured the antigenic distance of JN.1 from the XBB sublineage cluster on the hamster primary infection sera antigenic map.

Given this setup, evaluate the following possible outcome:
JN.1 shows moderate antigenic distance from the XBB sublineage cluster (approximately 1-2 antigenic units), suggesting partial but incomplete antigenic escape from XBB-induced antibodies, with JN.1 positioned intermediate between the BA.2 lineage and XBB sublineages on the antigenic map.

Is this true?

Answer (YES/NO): NO